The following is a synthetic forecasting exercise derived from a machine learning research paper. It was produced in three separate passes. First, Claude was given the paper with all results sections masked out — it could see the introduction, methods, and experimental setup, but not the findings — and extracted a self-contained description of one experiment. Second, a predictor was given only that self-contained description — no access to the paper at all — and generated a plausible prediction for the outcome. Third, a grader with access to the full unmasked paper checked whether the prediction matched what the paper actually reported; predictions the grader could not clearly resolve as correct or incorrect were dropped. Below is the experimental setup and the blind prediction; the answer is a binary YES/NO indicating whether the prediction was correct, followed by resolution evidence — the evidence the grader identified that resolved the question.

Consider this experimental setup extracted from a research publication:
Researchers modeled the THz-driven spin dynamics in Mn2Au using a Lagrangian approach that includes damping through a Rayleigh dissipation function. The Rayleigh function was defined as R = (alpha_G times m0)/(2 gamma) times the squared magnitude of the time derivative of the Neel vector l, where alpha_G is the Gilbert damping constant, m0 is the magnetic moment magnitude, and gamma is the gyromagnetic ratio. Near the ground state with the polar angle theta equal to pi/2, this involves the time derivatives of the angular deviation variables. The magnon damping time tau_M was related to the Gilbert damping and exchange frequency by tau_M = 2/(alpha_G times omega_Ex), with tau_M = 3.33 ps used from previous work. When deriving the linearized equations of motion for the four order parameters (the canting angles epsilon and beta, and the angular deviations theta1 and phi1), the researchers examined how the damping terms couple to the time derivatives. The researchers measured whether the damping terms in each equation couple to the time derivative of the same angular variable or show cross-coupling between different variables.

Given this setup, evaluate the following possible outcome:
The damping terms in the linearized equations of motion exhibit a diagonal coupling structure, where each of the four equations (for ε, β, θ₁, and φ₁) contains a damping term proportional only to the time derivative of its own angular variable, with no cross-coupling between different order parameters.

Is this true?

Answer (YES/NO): NO